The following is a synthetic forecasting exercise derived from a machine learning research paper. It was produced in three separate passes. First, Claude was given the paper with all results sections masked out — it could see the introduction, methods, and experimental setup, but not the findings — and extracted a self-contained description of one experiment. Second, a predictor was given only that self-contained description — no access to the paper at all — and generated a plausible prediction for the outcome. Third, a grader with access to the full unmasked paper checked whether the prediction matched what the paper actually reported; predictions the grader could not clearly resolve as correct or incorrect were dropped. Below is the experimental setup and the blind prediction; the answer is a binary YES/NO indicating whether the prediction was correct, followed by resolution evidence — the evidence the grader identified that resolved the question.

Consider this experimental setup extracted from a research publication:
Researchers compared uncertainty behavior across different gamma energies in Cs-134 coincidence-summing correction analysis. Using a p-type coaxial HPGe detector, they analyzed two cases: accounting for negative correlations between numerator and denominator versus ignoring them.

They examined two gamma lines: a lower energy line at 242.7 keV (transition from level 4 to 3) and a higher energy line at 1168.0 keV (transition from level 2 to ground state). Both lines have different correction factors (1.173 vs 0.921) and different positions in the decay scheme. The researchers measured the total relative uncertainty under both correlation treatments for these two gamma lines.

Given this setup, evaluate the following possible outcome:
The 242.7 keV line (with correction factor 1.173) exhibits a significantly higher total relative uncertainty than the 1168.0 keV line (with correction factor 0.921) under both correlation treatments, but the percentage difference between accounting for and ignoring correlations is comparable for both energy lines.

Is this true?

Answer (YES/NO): NO